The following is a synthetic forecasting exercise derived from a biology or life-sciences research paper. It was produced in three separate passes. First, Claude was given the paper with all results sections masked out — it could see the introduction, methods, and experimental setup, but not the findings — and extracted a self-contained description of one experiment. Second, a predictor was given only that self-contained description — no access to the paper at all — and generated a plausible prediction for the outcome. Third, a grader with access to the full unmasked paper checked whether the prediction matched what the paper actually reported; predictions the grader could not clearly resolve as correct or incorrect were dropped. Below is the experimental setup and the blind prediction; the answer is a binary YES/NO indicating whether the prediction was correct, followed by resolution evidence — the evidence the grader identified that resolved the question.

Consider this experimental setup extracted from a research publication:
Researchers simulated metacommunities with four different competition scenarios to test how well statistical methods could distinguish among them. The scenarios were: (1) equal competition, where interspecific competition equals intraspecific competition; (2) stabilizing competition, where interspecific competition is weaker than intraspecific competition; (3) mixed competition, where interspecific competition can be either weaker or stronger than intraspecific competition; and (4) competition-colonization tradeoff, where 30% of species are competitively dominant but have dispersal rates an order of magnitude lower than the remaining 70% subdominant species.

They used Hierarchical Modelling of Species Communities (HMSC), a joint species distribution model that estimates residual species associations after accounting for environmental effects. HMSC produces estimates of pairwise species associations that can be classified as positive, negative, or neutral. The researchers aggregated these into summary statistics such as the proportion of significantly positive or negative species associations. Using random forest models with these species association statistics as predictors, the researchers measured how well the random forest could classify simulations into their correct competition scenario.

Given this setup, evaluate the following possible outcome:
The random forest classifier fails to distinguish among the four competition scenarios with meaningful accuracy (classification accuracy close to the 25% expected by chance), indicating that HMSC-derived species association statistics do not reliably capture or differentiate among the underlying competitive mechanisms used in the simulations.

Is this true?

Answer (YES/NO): NO